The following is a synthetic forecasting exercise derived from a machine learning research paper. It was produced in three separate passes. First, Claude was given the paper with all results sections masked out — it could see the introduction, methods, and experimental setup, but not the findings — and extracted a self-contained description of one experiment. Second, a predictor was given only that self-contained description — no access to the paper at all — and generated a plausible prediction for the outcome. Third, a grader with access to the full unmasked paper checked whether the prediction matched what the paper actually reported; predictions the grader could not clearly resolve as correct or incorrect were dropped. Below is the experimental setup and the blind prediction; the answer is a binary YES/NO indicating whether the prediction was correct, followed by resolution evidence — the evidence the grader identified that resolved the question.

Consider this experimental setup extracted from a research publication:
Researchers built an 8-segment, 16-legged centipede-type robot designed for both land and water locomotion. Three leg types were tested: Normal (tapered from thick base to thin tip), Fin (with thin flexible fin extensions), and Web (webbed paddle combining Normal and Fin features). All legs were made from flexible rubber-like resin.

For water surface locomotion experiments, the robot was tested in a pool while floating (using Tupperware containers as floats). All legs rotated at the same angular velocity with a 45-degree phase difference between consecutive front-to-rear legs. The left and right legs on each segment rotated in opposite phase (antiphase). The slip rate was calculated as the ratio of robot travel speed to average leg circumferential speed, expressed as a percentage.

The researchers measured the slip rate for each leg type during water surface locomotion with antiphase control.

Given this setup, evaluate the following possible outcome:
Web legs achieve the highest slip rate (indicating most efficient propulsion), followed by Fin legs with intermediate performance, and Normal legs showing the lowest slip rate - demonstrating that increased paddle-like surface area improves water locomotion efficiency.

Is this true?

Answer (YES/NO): NO